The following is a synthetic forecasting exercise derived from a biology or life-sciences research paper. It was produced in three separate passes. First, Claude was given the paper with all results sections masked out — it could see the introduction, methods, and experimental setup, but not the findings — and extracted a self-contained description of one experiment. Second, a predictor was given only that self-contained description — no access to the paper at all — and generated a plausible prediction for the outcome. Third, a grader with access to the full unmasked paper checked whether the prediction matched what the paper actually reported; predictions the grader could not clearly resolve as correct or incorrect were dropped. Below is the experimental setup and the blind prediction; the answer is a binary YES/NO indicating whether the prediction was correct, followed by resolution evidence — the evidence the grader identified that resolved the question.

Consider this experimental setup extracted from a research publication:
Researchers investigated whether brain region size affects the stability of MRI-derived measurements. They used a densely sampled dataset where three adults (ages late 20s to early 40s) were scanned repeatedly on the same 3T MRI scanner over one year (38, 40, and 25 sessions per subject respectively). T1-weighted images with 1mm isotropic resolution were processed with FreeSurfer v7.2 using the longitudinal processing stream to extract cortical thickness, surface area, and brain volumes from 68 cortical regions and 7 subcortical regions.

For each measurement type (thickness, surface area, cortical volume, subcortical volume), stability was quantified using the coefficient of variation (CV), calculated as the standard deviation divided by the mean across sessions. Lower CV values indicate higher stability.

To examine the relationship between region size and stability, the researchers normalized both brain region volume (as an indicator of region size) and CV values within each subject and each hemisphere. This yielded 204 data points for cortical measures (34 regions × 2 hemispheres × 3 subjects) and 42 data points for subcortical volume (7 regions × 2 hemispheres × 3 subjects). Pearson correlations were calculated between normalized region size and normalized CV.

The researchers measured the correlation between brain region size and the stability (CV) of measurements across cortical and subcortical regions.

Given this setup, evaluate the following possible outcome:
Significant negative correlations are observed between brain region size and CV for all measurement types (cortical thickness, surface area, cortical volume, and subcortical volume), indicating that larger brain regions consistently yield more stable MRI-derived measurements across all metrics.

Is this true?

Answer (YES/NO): YES